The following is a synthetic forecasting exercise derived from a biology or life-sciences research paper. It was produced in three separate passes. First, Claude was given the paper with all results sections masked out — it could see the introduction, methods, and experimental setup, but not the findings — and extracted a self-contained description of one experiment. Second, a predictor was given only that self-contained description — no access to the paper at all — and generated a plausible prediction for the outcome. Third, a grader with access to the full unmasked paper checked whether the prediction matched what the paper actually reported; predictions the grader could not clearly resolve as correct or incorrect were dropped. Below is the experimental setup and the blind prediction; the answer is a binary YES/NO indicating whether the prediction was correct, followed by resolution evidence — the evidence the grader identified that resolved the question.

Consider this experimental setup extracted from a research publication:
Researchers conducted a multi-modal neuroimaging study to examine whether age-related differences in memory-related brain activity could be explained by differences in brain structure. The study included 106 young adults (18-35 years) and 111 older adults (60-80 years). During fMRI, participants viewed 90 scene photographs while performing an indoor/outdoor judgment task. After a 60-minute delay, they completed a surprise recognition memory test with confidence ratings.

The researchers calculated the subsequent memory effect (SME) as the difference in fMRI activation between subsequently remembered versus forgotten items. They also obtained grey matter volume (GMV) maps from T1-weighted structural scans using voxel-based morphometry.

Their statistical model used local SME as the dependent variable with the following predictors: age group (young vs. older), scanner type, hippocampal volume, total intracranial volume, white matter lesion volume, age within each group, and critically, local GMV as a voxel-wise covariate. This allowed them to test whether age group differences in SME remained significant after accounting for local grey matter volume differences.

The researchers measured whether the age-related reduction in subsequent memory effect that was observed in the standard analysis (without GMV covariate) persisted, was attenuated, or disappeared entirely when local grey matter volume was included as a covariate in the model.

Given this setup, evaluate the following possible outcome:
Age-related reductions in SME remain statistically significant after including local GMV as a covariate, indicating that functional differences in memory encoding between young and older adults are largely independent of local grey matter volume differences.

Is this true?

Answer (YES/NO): NO